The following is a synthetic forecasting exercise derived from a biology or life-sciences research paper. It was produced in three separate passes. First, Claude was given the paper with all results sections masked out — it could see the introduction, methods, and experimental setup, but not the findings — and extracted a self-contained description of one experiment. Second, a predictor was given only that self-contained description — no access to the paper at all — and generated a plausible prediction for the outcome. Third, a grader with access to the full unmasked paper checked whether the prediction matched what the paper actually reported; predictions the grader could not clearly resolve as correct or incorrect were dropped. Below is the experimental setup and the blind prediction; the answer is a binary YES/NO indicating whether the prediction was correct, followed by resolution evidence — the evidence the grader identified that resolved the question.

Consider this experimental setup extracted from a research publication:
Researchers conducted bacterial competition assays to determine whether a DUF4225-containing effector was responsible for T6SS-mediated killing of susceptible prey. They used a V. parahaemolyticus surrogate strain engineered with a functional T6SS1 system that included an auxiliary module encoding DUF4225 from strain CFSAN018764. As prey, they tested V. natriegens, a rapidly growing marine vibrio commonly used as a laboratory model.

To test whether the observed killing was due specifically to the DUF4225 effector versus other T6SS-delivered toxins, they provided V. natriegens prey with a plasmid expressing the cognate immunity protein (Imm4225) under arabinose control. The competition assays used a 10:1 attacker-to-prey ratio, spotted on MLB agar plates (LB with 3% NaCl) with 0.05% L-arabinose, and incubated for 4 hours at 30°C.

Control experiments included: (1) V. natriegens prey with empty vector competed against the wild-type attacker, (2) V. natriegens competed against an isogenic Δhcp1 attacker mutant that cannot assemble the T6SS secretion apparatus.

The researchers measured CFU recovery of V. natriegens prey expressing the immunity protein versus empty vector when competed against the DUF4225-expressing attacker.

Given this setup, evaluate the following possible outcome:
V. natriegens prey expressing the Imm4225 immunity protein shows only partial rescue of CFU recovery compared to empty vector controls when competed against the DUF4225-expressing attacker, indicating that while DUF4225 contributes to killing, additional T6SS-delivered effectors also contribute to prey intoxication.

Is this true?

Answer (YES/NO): NO